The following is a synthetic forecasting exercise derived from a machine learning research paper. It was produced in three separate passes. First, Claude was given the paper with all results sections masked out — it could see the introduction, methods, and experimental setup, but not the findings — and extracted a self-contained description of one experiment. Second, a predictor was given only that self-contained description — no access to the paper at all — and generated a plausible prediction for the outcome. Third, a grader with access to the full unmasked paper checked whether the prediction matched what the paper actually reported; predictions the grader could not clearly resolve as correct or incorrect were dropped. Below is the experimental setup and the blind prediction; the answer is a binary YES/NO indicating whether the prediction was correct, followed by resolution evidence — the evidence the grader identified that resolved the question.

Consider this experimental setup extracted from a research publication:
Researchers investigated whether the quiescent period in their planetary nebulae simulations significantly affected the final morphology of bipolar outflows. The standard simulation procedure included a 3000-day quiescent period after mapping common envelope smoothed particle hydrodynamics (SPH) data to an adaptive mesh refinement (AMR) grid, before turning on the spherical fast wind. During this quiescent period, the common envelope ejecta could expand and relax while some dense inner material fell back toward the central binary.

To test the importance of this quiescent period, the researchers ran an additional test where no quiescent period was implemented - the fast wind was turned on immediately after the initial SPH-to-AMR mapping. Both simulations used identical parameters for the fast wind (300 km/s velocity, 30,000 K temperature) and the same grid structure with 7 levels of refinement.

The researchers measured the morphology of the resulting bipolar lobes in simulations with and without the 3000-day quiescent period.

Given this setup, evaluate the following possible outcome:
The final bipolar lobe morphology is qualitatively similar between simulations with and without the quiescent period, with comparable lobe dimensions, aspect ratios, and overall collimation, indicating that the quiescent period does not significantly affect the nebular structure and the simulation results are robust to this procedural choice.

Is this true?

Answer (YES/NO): YES